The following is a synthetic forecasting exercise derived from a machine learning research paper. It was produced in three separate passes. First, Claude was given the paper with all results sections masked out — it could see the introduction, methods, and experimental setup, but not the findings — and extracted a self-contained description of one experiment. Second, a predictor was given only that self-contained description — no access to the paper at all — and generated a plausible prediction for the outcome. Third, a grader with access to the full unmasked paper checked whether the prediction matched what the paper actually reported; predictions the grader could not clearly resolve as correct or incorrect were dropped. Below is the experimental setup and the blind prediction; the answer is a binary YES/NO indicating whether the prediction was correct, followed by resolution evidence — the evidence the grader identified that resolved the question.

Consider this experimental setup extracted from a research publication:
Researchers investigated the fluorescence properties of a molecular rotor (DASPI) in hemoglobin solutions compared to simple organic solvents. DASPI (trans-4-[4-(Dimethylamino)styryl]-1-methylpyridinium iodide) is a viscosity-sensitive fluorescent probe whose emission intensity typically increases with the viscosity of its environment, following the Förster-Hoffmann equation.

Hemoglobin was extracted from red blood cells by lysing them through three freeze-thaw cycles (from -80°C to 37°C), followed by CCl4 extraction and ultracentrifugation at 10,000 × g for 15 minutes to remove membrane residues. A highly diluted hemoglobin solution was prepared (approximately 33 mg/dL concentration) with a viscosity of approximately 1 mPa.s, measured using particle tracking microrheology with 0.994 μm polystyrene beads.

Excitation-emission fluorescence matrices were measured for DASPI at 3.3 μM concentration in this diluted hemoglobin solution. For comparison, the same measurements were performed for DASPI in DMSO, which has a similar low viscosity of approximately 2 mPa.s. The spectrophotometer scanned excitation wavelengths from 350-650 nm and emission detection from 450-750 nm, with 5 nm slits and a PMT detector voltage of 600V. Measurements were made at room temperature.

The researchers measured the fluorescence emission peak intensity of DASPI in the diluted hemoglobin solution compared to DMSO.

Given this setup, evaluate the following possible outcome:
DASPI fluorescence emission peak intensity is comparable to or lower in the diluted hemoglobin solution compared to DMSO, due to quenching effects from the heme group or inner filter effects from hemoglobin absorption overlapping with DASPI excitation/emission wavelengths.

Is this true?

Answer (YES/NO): YES